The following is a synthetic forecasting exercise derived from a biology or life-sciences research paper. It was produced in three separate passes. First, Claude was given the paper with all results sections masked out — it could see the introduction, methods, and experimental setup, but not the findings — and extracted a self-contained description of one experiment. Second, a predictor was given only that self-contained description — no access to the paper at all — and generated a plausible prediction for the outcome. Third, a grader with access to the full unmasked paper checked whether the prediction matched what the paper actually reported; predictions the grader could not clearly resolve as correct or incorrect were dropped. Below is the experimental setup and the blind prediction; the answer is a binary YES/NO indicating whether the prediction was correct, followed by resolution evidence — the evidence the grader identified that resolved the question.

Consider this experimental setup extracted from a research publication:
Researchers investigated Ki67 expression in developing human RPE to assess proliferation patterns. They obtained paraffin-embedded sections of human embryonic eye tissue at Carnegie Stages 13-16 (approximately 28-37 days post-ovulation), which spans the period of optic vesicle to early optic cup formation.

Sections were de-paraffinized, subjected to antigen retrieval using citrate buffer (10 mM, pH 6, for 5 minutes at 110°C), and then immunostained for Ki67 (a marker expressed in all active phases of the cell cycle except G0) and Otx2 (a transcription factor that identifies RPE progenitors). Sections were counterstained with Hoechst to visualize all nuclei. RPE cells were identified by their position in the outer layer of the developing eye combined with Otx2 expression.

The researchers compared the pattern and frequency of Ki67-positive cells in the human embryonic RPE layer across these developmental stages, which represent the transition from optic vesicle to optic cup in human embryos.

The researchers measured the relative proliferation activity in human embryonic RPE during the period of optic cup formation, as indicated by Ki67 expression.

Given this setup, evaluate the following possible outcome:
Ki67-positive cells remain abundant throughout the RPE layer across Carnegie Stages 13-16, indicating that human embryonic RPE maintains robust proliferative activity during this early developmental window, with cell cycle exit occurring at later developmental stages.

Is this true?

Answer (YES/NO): YES